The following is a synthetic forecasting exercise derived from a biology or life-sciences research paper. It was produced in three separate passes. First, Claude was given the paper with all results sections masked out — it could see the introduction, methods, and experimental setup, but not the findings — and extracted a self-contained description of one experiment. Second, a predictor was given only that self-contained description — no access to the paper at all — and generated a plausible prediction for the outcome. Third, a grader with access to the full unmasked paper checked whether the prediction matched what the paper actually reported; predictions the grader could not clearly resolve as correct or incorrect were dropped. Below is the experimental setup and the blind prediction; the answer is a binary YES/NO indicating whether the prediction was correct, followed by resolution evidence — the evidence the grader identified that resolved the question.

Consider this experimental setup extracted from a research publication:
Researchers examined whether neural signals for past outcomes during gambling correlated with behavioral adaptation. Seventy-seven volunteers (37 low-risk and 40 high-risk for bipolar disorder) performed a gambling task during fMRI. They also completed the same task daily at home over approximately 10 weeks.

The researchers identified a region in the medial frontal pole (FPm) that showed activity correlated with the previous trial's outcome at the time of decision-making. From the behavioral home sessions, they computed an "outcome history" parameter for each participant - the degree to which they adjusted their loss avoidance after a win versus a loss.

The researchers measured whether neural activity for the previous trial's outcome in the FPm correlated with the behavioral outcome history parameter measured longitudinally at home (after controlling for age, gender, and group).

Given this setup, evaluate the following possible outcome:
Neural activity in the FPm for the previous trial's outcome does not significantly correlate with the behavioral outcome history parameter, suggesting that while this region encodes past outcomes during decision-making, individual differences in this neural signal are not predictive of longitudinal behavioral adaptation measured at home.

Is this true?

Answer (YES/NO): NO